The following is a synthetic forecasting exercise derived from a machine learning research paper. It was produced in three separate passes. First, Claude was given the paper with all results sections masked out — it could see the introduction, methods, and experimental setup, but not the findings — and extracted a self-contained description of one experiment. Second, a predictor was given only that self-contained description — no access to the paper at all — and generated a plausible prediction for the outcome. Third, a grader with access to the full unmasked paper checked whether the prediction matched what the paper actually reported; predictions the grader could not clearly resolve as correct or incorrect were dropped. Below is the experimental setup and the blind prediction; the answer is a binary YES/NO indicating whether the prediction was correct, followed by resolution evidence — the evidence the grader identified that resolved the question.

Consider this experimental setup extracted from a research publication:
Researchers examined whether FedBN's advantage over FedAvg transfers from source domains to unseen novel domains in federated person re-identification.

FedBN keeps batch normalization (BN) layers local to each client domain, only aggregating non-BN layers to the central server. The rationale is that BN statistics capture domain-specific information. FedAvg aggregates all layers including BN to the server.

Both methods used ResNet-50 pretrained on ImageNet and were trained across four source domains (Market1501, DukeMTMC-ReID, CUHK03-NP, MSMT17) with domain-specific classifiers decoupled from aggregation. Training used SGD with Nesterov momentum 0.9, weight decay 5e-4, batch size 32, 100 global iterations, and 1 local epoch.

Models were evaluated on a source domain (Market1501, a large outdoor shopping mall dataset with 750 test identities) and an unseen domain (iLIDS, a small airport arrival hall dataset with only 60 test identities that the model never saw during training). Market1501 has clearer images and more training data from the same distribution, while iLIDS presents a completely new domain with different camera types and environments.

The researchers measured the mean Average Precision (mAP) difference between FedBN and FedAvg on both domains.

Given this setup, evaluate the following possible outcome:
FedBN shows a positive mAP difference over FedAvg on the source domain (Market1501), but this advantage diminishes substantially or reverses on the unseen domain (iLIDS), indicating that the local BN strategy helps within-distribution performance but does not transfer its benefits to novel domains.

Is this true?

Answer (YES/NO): YES